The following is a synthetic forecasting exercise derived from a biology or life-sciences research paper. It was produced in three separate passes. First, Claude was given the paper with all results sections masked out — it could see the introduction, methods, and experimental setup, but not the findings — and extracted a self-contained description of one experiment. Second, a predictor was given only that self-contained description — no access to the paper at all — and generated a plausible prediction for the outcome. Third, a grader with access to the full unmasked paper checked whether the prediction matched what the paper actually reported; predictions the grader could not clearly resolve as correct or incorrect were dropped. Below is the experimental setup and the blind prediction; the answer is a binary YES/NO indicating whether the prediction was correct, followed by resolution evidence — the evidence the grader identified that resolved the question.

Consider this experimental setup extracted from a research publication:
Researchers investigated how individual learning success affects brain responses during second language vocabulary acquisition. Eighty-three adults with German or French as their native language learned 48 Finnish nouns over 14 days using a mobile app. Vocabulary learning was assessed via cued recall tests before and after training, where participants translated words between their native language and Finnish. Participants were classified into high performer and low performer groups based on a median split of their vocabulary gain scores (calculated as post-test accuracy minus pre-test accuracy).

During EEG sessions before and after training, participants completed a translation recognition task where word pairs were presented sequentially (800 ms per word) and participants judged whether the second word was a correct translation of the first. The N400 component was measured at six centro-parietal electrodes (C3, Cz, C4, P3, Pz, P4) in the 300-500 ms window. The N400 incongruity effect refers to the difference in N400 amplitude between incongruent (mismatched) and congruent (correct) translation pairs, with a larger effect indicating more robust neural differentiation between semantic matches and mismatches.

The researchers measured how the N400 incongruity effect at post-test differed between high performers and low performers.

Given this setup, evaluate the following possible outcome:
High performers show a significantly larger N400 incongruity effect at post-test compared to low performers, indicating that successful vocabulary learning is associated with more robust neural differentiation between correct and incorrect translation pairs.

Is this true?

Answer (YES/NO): YES